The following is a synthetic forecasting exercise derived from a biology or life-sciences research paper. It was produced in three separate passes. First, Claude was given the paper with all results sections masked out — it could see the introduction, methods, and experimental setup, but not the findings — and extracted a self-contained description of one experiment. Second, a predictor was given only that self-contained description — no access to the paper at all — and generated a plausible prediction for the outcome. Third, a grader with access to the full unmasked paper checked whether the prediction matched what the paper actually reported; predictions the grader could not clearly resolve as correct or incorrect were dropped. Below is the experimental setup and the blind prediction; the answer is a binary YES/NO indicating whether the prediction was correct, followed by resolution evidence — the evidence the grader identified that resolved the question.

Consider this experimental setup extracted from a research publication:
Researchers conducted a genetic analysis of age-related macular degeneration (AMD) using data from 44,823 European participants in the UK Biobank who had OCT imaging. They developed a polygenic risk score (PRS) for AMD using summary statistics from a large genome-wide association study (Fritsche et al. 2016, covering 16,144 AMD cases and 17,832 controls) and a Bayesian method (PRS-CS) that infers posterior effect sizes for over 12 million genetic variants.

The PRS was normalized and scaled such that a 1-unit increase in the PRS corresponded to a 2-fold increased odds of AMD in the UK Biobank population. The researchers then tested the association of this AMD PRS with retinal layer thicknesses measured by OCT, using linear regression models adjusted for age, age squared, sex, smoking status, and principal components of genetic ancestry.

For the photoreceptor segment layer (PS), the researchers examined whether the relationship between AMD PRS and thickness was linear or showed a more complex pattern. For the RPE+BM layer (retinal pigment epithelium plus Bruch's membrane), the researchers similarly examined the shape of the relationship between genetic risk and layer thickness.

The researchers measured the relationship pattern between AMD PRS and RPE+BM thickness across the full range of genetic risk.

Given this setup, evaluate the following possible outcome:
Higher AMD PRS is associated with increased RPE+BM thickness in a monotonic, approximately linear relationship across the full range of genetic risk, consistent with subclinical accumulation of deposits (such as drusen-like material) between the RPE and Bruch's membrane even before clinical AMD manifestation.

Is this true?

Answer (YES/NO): NO